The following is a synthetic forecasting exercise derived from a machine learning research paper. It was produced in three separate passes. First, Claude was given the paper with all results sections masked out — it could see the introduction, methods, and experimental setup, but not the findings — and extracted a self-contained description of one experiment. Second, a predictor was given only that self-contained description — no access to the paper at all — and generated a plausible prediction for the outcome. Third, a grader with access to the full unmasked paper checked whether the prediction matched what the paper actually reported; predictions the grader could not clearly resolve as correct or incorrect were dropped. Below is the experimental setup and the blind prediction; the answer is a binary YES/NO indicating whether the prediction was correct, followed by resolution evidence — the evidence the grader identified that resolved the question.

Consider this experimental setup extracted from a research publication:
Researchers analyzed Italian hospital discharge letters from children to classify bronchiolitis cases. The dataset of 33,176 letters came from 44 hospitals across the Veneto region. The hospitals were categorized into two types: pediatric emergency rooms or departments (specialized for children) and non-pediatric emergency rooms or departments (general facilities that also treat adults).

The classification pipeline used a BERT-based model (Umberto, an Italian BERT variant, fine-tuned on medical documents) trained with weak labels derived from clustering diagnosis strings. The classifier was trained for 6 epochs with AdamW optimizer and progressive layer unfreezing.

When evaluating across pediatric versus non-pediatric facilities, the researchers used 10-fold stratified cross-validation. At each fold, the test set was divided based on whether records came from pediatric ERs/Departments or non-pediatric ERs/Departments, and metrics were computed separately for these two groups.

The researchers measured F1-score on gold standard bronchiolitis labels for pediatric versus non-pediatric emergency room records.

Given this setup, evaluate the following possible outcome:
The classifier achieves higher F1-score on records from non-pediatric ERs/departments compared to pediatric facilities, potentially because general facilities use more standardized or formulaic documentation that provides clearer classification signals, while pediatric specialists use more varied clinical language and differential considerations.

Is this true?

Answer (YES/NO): NO